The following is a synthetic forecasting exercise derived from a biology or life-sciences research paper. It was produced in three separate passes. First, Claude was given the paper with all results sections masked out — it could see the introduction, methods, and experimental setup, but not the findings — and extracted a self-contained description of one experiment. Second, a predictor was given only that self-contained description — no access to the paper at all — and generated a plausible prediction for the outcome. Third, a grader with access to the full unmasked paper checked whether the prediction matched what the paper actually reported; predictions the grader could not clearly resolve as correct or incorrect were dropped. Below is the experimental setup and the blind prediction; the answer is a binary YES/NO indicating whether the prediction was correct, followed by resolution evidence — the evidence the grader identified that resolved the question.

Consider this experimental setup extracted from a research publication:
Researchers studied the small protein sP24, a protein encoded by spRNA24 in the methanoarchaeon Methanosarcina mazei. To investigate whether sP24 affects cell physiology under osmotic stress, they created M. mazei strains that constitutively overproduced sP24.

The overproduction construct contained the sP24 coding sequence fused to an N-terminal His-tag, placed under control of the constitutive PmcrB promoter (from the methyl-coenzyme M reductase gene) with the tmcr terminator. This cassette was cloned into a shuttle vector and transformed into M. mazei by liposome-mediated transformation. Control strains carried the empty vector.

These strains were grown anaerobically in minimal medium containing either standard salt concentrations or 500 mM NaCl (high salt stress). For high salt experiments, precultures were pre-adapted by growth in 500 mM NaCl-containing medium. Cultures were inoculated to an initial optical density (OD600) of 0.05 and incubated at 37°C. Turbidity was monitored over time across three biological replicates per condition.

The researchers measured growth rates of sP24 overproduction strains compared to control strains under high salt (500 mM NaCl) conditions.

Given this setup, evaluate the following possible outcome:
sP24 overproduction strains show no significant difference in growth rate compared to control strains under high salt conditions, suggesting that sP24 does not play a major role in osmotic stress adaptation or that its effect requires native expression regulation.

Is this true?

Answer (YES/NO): NO